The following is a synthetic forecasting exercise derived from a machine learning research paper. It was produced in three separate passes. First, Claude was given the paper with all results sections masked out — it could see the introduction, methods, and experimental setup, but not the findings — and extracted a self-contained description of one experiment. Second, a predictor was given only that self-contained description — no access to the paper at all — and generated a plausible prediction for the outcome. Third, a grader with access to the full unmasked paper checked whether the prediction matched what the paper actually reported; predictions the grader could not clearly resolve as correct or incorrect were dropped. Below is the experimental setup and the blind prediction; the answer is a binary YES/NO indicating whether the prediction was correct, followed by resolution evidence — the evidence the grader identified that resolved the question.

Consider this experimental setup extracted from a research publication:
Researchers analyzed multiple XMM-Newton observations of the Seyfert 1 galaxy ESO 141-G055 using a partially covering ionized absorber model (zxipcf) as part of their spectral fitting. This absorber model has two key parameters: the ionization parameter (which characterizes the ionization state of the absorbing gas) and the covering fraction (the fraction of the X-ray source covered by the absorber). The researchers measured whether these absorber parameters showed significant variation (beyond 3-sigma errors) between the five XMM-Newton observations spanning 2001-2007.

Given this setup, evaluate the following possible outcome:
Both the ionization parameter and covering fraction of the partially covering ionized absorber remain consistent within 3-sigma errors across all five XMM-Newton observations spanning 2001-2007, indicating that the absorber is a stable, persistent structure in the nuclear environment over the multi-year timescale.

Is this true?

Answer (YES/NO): YES